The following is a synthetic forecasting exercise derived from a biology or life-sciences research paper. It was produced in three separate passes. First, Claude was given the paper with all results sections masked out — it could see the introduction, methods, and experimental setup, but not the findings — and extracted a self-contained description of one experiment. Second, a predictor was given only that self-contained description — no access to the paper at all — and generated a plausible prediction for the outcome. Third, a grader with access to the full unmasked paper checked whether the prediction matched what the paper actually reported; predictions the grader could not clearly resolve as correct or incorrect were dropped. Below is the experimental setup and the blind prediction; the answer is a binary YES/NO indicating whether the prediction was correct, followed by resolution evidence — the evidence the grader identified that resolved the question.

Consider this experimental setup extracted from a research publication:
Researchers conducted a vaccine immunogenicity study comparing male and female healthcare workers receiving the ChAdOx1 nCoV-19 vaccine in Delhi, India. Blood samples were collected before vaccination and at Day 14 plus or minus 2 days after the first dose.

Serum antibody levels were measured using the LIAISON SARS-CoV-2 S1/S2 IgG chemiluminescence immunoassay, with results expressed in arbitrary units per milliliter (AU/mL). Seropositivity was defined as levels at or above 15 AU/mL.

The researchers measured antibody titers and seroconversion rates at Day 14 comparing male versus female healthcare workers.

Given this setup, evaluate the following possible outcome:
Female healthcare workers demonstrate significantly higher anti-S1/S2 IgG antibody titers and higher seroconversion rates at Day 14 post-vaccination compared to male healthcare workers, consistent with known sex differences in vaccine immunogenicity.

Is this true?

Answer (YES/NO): NO